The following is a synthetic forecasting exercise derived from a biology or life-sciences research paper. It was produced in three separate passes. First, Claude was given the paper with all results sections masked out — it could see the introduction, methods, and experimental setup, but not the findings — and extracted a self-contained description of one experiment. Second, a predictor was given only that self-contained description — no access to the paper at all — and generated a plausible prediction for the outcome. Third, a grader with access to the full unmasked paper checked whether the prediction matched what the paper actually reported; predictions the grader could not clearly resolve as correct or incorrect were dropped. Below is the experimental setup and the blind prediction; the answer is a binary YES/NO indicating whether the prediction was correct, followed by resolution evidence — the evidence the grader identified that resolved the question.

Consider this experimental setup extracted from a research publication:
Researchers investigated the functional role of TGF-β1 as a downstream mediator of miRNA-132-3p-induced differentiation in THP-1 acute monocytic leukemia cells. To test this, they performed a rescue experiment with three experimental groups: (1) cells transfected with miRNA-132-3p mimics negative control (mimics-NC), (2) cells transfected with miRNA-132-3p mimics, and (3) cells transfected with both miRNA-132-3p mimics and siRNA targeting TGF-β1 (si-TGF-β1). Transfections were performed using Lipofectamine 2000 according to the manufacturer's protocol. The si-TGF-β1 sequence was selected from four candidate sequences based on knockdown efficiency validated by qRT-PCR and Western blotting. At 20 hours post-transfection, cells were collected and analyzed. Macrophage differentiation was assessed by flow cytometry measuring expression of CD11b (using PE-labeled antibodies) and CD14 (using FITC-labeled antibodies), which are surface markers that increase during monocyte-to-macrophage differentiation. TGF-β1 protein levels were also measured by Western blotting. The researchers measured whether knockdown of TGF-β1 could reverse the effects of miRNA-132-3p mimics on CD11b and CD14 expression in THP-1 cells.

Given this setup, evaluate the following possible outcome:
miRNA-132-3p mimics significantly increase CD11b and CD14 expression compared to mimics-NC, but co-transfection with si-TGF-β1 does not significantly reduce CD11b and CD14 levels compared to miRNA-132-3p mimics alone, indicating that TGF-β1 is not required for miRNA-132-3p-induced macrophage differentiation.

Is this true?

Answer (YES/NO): NO